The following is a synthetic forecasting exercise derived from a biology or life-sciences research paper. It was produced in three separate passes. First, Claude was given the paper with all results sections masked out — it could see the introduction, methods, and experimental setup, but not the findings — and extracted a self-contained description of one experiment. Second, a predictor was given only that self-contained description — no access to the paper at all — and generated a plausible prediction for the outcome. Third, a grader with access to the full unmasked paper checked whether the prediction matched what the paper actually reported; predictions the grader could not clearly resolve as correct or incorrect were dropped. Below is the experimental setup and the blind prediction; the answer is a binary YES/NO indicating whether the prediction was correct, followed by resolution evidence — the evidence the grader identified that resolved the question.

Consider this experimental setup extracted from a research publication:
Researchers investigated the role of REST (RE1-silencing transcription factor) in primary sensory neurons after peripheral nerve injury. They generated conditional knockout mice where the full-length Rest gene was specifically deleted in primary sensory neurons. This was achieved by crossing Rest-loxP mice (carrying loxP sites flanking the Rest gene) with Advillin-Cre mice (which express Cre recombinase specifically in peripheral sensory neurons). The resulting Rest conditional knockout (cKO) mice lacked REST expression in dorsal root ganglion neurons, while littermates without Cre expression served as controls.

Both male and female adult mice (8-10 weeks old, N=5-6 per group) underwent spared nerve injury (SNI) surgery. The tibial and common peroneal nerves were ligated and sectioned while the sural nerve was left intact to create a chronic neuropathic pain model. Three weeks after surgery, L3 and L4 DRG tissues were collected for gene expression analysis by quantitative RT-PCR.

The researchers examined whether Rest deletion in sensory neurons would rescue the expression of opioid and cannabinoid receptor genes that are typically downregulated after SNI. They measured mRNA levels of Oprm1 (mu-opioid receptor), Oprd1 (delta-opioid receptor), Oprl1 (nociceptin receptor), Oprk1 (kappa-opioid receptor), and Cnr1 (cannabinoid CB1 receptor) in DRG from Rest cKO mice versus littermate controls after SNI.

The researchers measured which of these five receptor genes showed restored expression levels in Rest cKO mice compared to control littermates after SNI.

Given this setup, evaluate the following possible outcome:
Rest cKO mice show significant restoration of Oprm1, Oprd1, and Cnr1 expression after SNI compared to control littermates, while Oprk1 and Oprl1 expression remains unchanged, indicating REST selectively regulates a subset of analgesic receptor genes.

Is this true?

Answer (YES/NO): NO